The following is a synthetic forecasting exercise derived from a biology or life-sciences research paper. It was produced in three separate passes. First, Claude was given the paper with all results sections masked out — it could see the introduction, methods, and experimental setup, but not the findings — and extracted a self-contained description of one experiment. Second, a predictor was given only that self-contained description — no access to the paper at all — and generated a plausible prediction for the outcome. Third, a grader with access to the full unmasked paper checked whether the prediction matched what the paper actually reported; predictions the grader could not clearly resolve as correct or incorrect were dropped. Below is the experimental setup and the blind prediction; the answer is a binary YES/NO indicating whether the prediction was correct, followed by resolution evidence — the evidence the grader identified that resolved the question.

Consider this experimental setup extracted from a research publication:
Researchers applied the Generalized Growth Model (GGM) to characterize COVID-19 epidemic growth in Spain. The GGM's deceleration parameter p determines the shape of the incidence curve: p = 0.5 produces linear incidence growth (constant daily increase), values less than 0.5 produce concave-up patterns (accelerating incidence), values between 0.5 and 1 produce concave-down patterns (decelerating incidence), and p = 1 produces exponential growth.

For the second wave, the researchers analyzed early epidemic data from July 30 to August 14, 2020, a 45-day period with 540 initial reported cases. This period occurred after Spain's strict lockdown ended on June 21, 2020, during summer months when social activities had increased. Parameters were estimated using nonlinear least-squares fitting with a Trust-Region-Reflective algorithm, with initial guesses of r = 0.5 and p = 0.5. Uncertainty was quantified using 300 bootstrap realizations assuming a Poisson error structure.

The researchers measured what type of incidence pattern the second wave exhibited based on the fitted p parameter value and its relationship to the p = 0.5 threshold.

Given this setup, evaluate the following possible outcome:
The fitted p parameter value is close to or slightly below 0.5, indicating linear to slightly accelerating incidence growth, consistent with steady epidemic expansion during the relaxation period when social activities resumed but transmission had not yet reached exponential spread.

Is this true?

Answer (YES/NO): NO